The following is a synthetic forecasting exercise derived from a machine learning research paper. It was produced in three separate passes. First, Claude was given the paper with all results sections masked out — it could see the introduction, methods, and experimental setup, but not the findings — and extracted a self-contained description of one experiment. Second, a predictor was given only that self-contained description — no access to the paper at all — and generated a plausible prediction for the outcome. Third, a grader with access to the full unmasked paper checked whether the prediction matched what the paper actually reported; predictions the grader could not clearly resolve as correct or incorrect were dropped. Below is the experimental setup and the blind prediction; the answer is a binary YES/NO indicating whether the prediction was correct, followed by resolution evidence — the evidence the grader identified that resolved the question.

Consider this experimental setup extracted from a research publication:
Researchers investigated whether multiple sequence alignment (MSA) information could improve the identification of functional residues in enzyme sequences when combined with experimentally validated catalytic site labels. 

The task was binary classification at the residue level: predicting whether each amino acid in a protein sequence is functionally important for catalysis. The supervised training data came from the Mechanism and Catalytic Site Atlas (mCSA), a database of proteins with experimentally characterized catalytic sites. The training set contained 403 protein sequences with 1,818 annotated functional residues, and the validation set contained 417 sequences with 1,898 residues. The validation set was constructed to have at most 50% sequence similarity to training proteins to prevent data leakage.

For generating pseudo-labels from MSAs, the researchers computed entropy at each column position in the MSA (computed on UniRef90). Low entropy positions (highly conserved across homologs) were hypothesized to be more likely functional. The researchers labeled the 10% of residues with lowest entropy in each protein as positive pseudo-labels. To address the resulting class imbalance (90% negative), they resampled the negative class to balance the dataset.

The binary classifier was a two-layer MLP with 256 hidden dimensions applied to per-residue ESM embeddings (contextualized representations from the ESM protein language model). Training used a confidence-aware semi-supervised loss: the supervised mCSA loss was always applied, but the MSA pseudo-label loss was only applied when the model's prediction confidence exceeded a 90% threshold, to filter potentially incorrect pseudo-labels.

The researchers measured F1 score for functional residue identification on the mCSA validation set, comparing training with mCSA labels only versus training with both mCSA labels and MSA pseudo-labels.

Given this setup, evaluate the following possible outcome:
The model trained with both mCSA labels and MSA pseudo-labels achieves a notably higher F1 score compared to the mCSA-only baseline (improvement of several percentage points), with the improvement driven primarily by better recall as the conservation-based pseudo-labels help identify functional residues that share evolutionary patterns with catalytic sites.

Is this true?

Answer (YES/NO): NO